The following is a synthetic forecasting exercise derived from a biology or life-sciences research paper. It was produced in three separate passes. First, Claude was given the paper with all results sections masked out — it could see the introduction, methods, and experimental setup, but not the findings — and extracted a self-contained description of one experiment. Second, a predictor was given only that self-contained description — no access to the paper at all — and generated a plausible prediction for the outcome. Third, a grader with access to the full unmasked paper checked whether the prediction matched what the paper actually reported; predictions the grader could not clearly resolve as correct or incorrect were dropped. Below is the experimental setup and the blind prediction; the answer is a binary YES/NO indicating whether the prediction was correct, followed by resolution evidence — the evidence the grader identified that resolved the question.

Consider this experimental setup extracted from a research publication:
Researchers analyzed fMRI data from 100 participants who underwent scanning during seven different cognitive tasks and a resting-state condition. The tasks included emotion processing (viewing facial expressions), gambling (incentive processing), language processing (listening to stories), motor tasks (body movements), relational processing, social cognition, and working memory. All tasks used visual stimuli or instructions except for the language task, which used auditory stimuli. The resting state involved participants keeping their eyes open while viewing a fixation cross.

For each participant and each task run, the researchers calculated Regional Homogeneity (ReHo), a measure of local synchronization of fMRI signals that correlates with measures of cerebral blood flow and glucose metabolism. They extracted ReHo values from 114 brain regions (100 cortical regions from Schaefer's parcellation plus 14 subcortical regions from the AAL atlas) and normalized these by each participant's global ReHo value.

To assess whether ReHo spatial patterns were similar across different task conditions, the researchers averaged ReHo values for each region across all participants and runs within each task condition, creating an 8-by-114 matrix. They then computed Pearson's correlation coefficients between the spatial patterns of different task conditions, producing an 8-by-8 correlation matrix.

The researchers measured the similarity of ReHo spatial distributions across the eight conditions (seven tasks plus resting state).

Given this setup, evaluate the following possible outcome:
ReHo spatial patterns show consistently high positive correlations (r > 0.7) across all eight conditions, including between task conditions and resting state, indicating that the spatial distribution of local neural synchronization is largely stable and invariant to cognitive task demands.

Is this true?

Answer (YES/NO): YES